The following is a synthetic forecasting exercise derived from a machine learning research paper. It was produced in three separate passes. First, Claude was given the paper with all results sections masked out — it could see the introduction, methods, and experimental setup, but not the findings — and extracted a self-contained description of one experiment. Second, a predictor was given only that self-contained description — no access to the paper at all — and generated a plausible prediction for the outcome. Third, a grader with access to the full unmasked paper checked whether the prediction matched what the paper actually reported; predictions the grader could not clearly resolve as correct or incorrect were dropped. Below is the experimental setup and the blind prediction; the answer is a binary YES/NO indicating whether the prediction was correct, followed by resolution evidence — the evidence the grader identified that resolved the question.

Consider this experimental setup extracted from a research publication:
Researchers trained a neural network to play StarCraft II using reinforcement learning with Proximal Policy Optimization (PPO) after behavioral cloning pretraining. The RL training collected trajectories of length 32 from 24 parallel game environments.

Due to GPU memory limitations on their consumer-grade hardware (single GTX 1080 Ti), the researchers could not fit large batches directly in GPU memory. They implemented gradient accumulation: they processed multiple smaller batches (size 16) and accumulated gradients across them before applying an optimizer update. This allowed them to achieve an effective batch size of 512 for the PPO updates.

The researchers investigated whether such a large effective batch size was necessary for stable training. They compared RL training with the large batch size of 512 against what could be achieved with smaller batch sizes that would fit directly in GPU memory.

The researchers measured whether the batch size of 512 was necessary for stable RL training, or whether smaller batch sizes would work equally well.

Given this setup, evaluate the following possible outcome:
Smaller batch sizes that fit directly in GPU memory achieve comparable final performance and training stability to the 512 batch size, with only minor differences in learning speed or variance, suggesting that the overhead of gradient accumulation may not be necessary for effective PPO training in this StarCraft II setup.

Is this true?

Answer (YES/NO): NO